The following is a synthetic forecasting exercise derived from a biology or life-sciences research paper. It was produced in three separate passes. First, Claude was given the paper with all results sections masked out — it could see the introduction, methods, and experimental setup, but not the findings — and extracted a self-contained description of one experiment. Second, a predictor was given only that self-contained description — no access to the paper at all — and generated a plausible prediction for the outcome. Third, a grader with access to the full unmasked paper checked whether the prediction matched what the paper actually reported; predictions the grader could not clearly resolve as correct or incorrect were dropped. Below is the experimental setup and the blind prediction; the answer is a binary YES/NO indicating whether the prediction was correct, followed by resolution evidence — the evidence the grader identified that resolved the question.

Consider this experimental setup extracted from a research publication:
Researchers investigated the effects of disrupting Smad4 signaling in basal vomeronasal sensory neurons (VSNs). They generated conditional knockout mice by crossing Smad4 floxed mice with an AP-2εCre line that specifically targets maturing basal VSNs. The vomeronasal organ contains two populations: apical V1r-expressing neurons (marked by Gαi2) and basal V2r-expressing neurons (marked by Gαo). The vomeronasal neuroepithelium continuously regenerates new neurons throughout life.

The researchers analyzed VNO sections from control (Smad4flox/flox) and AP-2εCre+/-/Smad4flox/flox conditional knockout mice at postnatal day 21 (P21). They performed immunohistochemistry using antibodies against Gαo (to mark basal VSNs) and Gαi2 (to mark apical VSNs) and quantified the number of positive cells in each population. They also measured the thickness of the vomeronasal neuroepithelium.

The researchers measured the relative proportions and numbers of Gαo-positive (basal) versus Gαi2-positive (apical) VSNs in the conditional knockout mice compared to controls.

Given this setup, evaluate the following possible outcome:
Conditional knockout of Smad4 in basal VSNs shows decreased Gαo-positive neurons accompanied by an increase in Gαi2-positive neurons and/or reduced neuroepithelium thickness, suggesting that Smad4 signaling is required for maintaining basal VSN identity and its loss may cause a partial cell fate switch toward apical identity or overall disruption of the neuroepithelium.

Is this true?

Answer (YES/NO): NO